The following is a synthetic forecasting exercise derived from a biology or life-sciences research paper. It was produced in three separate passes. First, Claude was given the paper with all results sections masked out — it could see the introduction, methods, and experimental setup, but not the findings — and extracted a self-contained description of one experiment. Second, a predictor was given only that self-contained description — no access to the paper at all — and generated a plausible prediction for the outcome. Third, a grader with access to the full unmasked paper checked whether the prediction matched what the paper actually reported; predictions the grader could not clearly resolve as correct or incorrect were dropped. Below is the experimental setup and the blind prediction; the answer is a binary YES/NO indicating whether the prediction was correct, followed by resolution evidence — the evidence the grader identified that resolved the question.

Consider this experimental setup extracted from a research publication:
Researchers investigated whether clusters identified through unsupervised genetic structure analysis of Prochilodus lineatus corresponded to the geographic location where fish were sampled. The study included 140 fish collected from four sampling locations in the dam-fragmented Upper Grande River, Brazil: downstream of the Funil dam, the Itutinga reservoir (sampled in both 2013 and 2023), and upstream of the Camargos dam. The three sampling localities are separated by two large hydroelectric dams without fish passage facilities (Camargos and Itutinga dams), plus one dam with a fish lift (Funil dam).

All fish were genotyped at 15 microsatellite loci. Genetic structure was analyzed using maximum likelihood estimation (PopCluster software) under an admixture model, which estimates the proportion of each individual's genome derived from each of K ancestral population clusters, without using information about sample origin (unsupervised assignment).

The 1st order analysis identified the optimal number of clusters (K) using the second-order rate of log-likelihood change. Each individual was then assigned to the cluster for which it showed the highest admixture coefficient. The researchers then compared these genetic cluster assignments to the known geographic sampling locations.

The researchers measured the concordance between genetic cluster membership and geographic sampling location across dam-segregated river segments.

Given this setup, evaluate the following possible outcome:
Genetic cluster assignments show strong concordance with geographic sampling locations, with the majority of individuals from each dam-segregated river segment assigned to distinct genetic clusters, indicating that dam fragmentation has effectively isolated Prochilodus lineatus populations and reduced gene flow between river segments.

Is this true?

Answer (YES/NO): NO